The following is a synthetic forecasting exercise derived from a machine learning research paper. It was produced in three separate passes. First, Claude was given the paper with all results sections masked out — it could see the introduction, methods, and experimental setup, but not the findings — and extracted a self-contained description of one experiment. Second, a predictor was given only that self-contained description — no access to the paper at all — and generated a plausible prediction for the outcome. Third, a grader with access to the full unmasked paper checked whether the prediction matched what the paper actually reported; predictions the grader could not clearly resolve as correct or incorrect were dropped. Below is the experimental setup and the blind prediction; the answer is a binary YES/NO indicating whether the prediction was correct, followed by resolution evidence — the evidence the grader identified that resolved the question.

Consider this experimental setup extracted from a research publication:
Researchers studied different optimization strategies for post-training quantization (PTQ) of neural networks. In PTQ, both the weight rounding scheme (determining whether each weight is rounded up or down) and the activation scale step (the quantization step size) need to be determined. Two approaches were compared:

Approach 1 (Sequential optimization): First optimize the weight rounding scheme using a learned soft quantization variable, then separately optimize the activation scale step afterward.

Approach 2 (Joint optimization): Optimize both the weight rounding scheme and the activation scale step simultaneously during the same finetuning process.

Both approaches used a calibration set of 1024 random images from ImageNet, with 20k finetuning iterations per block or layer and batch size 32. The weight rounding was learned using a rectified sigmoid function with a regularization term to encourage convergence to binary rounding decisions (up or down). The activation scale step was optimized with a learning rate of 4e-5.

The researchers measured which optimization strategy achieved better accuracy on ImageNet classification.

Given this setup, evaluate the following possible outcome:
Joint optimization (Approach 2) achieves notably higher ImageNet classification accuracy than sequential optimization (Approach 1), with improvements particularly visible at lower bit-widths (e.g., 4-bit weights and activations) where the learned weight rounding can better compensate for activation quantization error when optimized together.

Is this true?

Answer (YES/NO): NO